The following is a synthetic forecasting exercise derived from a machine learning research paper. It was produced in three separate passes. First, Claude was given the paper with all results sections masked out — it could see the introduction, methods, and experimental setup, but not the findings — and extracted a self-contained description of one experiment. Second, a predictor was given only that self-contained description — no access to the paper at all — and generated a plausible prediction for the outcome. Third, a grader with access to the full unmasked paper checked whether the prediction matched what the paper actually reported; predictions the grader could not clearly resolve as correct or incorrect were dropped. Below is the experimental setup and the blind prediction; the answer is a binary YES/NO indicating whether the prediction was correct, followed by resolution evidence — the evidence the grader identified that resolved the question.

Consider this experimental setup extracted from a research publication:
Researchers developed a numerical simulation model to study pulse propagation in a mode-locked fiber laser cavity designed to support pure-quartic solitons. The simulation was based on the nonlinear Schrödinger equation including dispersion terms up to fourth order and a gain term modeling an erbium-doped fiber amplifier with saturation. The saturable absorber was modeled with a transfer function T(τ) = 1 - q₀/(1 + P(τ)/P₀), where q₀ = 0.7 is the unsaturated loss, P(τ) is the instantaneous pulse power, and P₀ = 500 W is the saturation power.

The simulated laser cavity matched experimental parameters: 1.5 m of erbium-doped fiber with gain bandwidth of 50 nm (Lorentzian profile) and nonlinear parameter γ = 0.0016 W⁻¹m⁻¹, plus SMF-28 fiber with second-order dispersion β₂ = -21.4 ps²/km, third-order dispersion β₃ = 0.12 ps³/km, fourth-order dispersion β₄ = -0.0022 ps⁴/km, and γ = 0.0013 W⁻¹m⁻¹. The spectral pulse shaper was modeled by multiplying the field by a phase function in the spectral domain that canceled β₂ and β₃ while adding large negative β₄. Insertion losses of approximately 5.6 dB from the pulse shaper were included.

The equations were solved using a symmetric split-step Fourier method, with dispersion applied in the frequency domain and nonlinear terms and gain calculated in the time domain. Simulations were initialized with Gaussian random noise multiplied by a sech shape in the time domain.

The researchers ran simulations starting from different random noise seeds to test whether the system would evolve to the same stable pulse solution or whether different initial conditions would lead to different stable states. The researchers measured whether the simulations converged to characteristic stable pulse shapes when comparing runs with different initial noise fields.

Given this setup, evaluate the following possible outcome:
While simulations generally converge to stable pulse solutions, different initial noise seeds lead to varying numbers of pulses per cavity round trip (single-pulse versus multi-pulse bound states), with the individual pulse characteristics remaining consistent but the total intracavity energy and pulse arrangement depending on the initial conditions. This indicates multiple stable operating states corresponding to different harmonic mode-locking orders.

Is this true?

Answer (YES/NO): NO